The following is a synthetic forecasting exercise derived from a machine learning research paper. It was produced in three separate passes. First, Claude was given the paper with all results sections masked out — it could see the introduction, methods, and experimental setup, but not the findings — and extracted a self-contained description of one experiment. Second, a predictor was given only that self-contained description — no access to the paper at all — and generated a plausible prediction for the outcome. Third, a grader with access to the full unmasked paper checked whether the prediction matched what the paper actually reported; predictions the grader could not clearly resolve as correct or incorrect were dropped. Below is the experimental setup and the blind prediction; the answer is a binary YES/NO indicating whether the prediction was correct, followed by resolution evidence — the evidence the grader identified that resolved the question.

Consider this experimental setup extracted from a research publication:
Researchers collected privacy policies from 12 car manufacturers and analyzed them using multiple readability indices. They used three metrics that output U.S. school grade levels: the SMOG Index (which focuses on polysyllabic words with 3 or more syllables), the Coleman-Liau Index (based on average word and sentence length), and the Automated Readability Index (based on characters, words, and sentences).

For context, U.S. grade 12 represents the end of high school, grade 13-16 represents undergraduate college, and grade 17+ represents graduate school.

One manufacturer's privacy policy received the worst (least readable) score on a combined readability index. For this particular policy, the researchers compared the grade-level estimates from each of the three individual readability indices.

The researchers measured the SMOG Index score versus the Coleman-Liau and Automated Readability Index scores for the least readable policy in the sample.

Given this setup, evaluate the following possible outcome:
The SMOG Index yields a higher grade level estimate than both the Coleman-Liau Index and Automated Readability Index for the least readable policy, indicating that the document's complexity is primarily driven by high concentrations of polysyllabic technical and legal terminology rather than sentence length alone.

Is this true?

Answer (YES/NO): YES